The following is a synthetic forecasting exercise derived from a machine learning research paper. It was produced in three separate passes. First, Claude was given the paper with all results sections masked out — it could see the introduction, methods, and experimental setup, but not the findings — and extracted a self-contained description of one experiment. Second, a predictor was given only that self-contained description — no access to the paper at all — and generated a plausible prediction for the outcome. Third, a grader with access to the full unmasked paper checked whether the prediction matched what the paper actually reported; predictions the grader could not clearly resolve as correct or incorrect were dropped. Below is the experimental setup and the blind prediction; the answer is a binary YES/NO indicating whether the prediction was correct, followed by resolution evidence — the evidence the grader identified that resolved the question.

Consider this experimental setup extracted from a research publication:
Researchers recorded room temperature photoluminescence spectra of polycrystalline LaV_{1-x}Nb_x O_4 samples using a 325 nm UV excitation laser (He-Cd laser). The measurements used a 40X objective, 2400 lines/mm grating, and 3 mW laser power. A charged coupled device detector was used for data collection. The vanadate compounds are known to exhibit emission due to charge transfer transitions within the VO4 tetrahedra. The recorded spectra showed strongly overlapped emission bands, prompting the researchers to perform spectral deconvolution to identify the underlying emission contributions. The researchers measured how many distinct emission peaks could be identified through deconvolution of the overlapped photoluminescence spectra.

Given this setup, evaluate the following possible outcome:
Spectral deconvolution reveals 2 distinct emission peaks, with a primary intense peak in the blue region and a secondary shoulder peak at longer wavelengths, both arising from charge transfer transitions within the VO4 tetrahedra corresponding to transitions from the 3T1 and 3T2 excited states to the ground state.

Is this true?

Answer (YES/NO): NO